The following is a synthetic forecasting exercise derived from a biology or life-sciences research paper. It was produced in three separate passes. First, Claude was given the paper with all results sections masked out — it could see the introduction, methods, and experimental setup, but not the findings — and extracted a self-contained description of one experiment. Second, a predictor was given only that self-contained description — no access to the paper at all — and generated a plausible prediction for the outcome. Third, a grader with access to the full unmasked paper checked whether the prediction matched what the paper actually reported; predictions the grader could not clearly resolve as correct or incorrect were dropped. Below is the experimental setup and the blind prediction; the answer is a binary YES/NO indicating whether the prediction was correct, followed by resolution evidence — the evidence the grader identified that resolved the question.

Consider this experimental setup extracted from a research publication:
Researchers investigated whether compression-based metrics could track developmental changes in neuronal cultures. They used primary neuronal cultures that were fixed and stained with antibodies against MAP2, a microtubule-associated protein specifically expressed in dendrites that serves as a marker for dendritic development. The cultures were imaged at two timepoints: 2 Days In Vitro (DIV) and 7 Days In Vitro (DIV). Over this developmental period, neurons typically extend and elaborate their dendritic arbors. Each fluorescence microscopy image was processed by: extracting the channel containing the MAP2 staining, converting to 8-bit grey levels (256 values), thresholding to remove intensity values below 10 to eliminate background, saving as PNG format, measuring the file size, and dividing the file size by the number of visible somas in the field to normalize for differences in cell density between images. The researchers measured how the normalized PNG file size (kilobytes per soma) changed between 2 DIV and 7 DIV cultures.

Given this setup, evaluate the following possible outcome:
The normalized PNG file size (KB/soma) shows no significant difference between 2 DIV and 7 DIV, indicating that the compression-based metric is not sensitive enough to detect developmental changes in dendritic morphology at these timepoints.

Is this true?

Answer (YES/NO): NO